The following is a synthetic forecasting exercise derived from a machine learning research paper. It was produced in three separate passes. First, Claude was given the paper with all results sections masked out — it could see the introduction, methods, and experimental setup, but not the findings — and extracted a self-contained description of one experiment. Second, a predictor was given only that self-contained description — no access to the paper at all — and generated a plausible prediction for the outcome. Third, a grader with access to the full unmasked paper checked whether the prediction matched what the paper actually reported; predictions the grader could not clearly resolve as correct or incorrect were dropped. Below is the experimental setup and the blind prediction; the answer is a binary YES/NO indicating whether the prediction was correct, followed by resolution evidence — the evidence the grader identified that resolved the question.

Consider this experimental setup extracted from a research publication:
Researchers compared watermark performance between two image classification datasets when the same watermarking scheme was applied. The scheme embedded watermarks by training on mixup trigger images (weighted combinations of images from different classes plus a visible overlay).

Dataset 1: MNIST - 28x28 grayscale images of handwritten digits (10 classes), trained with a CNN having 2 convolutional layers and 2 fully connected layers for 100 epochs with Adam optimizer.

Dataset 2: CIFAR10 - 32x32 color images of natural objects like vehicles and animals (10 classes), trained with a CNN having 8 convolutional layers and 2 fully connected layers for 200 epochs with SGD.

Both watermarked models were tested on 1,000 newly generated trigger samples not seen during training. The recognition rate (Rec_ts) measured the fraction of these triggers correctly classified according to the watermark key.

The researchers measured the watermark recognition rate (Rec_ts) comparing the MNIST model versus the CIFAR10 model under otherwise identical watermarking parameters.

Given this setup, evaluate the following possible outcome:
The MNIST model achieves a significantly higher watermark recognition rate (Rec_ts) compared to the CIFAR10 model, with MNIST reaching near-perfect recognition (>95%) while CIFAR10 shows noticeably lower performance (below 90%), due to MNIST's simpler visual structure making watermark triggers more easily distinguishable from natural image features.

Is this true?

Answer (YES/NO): NO